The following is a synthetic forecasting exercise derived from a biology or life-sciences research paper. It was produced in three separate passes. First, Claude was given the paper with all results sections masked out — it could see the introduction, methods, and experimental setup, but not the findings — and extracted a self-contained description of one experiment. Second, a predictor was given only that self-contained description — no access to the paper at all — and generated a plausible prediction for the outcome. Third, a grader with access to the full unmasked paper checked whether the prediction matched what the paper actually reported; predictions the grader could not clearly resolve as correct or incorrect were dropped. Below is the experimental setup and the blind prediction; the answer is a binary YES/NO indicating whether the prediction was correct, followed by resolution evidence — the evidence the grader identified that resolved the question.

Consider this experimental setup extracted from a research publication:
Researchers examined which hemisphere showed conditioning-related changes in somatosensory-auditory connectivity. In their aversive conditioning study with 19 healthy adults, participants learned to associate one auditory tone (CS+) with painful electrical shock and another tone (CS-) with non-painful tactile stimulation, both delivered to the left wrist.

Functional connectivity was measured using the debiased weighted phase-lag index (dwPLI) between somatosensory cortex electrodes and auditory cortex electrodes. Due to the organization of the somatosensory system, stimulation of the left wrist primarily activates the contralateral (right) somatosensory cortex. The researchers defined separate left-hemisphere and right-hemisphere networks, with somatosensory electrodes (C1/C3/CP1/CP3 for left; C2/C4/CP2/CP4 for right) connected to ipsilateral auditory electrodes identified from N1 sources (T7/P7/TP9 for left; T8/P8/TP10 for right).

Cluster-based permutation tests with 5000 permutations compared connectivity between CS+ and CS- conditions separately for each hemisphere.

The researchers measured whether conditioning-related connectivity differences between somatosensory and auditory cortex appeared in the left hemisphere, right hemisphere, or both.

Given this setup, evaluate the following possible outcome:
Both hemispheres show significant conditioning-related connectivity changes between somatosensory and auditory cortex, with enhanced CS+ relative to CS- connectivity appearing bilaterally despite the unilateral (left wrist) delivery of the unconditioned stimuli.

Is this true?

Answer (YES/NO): NO